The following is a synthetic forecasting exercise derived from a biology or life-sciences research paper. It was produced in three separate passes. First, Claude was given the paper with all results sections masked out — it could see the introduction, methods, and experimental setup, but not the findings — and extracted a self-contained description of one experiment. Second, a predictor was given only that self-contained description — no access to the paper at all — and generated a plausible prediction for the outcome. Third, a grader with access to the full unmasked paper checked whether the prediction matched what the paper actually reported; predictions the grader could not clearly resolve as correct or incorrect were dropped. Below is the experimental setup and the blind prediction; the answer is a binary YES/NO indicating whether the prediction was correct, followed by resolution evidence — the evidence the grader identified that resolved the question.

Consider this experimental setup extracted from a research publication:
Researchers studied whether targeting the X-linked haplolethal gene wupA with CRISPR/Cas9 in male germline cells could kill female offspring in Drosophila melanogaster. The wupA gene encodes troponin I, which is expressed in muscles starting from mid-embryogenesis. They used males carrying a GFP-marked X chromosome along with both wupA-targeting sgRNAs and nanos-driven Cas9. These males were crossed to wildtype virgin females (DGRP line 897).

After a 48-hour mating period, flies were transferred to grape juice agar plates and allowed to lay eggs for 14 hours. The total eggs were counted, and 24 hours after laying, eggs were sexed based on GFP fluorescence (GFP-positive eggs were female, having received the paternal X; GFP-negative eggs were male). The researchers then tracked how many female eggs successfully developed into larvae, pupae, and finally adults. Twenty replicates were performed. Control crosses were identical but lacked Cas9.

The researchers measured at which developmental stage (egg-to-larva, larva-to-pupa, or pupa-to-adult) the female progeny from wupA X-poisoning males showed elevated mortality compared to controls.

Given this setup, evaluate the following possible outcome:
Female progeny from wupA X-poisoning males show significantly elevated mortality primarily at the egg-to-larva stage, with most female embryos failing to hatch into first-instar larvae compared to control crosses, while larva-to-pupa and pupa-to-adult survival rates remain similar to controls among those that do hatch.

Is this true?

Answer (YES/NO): YES